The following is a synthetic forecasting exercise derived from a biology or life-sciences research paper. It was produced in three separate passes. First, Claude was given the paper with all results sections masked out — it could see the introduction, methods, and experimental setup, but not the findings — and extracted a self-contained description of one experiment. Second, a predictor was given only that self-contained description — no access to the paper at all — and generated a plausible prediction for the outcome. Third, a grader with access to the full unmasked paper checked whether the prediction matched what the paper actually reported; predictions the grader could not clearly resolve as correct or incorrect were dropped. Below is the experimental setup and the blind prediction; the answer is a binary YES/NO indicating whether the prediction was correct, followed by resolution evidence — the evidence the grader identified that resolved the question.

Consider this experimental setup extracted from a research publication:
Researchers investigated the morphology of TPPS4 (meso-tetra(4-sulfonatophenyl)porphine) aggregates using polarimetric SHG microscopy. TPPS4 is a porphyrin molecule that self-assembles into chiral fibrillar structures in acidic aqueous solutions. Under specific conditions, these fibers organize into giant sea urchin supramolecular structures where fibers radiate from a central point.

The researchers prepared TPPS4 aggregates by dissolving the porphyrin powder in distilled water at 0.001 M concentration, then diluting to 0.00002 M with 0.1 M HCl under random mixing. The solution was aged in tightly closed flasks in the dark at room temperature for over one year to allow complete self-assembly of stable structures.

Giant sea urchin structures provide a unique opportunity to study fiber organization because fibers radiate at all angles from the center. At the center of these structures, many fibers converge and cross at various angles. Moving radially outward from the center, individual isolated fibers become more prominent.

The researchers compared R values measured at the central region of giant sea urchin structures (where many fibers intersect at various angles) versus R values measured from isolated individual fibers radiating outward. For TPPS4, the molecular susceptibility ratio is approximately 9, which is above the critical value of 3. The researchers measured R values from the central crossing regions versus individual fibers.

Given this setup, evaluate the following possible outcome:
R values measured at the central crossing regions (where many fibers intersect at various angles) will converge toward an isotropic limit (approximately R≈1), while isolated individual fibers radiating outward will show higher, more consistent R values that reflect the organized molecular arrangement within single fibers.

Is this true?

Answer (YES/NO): NO